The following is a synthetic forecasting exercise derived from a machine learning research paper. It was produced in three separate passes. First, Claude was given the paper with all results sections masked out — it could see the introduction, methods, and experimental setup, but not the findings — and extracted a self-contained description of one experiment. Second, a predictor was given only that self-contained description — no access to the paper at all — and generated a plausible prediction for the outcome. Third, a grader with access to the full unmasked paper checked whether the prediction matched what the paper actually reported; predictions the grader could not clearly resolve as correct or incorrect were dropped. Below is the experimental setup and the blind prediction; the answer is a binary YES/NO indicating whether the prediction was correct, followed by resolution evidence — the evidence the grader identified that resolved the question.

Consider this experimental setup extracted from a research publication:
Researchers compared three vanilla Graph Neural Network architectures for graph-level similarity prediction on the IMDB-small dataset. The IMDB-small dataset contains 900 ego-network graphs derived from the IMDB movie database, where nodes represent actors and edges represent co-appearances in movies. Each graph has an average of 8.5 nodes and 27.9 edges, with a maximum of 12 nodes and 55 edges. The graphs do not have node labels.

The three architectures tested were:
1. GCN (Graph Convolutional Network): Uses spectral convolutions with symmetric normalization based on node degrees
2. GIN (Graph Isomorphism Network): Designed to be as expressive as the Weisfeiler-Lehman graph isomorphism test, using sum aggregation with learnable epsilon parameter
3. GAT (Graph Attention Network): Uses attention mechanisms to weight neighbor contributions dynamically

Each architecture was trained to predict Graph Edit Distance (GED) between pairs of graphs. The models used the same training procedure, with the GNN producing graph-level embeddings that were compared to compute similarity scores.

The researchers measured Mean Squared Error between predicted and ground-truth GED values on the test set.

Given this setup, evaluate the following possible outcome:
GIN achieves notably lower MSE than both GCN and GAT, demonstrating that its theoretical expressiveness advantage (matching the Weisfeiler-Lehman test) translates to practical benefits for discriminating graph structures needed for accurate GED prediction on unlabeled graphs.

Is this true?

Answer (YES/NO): NO